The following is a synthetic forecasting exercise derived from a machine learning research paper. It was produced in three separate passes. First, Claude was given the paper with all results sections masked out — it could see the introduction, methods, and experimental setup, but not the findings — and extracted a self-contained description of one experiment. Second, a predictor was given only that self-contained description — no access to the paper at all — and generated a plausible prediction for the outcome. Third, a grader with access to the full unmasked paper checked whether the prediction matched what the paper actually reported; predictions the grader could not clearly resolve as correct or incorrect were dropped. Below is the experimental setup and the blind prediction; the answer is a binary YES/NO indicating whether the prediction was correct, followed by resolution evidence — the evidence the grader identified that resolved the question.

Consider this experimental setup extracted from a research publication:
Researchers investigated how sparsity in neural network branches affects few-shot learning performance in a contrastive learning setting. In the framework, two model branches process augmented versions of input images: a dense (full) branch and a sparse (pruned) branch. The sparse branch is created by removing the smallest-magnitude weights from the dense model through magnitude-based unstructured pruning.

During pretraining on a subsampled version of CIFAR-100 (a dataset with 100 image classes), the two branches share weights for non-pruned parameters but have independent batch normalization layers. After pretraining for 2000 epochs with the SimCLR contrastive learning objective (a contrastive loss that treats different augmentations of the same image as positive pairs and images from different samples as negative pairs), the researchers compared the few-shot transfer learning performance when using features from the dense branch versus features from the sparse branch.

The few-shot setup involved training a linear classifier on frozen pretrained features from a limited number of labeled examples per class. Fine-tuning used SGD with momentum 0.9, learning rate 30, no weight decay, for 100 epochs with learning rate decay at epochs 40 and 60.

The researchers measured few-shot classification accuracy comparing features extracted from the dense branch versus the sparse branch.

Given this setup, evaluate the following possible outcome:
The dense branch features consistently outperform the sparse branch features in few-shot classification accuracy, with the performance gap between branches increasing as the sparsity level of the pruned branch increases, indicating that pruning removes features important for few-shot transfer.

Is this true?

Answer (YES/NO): YES